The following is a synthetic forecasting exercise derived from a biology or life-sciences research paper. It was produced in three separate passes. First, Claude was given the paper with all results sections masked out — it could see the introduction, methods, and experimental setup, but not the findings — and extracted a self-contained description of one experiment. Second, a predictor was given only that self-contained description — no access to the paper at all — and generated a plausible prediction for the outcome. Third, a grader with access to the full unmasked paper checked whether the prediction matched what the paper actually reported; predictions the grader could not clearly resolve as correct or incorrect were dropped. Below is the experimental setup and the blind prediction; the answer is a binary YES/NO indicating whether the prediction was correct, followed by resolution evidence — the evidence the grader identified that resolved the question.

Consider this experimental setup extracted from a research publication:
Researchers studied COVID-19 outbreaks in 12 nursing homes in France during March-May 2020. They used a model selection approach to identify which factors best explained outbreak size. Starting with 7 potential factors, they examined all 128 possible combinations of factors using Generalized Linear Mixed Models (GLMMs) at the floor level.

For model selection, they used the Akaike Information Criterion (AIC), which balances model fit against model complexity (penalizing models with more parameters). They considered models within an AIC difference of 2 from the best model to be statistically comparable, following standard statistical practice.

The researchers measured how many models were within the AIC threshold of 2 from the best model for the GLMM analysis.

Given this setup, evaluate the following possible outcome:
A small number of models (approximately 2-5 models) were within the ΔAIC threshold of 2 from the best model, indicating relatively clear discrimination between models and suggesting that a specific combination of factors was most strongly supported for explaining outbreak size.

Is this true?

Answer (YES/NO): NO